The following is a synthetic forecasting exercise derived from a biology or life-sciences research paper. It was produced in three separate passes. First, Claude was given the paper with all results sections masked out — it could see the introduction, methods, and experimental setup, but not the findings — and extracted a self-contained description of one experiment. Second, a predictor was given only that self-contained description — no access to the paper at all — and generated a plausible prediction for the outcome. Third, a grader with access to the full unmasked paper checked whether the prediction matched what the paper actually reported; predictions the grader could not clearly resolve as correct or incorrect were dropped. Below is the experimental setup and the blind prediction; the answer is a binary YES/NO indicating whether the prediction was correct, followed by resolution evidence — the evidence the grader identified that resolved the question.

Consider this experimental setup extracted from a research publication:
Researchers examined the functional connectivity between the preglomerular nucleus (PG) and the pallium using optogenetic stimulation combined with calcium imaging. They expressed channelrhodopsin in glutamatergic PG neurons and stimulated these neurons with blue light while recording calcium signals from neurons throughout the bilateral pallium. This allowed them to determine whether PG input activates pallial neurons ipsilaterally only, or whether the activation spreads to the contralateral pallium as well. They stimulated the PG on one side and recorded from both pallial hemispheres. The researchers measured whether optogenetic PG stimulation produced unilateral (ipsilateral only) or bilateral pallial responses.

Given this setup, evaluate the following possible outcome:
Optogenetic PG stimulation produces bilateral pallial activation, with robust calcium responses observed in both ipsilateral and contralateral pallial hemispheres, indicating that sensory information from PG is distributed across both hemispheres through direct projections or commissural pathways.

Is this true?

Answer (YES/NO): YES